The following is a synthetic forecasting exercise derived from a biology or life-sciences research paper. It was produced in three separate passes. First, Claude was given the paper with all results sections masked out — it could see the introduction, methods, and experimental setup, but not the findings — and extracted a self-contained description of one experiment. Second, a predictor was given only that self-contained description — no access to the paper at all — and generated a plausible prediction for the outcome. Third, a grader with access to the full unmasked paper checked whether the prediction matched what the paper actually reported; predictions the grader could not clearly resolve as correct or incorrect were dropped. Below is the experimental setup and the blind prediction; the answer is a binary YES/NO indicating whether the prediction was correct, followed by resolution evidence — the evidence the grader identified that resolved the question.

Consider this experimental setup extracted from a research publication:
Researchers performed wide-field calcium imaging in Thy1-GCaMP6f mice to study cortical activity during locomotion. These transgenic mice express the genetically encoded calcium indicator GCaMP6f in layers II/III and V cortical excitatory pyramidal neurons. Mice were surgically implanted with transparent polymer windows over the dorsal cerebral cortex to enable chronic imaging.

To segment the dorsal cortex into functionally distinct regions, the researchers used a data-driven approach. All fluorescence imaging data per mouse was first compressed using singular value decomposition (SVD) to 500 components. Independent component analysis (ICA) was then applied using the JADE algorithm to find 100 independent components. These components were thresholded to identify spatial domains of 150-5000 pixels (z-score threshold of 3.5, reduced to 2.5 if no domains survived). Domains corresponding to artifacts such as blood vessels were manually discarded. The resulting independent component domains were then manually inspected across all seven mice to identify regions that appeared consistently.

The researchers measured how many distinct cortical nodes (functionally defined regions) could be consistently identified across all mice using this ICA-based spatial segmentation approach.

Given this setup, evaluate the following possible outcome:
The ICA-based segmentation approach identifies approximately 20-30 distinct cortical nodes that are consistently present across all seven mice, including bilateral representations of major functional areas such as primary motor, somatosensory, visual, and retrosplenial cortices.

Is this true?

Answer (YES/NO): NO